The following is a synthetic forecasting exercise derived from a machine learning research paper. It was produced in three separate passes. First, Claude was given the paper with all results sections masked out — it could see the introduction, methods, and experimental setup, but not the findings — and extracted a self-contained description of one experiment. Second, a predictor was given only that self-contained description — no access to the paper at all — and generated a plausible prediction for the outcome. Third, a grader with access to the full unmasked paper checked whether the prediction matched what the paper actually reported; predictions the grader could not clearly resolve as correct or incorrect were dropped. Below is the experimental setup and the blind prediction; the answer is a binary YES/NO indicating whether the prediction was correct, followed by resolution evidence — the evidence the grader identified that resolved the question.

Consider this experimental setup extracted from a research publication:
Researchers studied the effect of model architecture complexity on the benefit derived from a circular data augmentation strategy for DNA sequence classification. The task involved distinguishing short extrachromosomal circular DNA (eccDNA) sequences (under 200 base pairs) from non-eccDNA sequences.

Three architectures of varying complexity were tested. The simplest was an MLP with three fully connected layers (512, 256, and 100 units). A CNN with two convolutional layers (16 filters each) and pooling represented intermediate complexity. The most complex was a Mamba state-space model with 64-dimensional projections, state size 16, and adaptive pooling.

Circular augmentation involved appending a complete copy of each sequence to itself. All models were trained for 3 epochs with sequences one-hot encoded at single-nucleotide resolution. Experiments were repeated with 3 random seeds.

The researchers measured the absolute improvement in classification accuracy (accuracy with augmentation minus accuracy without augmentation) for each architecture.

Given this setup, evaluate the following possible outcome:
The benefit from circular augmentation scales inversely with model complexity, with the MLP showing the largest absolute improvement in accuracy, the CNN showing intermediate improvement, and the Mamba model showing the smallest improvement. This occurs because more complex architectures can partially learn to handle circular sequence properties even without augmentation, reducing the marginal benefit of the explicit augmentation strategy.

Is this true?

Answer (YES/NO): YES